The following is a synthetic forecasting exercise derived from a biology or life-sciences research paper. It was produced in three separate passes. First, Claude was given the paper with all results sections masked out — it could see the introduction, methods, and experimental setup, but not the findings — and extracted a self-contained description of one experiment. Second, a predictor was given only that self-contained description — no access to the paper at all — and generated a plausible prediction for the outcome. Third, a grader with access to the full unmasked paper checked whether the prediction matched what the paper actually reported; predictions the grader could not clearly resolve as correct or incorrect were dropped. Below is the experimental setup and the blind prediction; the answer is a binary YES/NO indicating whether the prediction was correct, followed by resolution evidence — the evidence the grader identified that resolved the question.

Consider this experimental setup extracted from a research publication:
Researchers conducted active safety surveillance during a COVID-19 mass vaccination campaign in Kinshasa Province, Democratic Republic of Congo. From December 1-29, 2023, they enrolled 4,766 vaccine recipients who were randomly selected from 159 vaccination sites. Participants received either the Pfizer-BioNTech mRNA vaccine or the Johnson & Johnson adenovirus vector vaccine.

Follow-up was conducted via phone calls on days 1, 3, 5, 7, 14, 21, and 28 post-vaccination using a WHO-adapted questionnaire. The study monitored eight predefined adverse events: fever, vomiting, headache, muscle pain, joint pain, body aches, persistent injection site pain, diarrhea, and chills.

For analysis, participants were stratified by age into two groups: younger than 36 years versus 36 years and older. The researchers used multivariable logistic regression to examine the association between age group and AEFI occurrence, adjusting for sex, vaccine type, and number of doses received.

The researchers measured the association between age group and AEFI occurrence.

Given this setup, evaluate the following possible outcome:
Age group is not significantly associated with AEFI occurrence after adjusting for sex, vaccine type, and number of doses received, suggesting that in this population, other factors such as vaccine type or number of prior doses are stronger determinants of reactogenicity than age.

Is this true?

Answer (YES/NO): NO